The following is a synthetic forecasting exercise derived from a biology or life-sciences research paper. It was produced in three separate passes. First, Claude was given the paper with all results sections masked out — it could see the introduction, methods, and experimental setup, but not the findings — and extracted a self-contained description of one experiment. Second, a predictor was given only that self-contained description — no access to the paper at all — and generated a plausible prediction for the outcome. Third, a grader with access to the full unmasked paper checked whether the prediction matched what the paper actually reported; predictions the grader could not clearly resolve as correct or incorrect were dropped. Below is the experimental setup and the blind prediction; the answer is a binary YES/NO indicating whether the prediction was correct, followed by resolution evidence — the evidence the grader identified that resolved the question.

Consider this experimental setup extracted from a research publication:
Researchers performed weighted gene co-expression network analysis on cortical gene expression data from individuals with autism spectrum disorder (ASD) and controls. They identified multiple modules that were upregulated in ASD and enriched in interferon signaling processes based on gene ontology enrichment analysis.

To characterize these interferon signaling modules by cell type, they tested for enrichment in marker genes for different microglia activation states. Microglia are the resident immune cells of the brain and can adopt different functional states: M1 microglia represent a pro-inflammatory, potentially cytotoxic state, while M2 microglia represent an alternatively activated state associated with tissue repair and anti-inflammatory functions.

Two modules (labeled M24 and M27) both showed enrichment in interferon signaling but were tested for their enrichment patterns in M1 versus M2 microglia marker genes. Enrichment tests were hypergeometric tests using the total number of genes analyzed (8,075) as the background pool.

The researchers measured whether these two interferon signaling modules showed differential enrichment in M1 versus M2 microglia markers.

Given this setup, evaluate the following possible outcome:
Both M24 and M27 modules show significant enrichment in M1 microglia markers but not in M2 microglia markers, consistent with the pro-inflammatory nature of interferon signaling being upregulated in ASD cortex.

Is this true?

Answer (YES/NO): NO